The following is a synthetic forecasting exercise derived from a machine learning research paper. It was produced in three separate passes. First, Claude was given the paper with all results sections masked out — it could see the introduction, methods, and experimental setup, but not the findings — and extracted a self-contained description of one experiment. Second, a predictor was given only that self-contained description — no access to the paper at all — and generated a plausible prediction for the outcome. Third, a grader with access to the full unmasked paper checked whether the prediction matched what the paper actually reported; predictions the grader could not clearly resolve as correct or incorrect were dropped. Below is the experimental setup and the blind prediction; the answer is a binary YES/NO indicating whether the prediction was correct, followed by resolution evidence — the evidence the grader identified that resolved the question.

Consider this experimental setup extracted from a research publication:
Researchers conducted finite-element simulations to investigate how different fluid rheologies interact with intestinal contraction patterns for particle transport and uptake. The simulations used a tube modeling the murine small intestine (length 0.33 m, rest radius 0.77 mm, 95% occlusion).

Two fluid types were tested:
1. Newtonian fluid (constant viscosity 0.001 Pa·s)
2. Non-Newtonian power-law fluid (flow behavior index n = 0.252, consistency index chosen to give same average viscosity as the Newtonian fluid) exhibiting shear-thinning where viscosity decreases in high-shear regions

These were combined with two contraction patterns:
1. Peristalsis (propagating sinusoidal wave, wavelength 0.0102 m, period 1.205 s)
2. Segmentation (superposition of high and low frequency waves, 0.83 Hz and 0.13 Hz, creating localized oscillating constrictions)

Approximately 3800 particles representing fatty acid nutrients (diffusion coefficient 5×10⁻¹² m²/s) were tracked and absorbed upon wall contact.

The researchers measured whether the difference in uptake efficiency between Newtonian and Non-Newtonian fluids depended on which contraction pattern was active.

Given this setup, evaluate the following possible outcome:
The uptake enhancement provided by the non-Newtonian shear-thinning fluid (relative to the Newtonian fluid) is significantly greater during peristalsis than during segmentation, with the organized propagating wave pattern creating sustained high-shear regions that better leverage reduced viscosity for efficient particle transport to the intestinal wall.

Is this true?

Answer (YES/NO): NO